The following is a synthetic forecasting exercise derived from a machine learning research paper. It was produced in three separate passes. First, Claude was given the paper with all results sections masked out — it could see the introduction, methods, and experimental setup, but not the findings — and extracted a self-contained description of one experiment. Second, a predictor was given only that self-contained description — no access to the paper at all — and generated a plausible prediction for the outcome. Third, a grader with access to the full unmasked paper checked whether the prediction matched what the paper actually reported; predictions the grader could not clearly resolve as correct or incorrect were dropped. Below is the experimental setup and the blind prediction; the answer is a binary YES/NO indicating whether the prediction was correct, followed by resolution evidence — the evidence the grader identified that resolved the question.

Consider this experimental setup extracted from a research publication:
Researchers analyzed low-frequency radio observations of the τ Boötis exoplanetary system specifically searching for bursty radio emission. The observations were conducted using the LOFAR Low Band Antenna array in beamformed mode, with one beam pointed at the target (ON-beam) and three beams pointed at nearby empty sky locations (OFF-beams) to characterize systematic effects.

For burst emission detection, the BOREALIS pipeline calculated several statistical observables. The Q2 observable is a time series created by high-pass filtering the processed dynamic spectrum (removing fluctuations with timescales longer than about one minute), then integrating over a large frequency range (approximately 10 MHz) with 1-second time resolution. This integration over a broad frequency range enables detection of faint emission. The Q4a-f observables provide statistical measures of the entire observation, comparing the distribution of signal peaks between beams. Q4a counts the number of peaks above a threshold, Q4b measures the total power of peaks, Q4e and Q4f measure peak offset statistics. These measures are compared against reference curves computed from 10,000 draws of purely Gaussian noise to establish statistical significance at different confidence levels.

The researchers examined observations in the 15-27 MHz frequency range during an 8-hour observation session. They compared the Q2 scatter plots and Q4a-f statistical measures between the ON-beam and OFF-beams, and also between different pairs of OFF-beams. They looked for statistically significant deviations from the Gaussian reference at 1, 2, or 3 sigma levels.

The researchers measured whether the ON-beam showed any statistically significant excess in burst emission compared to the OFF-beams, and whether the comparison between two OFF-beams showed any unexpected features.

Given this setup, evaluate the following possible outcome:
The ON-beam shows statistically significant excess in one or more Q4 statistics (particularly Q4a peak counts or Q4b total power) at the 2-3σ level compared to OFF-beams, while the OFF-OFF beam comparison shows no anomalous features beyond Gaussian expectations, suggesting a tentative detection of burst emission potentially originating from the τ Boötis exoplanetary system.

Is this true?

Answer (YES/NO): NO